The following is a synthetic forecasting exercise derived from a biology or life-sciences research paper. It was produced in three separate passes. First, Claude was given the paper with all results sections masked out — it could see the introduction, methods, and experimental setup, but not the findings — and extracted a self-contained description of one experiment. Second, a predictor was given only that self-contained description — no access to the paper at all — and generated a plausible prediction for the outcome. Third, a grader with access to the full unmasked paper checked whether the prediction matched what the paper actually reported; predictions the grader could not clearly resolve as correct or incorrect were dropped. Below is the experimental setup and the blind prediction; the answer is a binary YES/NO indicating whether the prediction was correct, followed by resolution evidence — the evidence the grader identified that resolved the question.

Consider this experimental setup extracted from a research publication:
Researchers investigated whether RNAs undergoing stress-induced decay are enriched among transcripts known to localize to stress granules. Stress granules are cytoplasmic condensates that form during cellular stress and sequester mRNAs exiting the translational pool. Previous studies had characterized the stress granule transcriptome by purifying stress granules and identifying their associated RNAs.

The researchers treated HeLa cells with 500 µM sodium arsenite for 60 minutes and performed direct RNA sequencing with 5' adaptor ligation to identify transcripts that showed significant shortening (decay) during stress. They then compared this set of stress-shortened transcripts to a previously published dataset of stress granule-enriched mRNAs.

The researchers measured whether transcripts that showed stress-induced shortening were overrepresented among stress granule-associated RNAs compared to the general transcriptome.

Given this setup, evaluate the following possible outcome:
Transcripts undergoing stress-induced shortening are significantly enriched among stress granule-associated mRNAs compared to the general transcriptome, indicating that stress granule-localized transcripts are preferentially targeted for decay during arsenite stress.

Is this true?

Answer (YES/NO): YES